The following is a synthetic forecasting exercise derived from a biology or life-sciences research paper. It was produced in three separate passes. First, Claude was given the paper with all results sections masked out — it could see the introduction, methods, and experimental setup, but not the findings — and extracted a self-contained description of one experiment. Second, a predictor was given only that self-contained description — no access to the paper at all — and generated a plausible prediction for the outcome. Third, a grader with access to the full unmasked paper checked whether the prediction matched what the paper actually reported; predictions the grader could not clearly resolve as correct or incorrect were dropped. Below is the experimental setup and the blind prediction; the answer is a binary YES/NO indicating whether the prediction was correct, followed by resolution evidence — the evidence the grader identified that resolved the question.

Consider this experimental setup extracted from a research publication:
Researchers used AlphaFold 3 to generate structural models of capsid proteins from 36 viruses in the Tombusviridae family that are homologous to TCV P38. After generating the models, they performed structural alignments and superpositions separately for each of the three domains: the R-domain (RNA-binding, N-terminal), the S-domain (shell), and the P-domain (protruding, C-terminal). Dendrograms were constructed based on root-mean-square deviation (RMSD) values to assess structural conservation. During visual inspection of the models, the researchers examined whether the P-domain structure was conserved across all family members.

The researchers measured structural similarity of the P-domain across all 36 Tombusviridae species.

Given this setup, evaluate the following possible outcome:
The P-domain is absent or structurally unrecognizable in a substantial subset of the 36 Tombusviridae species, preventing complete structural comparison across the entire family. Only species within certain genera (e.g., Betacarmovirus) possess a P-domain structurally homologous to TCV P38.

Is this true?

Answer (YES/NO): NO